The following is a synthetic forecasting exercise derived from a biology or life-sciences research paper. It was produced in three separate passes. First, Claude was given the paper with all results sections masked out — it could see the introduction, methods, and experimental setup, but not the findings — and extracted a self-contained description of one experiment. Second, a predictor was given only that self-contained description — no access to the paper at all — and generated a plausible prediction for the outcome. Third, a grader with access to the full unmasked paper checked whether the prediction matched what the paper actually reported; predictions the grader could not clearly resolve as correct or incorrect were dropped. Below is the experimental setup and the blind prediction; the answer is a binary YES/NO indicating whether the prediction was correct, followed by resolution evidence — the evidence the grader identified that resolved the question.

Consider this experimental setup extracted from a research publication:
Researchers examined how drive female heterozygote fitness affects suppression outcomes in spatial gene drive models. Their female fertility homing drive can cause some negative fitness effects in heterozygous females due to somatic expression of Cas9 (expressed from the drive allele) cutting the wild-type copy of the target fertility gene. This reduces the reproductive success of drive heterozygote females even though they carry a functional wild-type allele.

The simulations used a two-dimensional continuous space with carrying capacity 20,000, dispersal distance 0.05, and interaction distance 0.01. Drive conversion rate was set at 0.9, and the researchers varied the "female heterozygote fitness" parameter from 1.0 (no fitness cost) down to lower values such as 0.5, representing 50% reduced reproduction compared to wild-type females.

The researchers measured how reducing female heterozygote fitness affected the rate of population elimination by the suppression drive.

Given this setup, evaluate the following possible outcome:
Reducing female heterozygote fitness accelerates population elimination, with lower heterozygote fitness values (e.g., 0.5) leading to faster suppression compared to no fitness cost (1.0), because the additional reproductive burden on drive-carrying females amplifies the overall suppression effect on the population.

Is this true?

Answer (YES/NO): NO